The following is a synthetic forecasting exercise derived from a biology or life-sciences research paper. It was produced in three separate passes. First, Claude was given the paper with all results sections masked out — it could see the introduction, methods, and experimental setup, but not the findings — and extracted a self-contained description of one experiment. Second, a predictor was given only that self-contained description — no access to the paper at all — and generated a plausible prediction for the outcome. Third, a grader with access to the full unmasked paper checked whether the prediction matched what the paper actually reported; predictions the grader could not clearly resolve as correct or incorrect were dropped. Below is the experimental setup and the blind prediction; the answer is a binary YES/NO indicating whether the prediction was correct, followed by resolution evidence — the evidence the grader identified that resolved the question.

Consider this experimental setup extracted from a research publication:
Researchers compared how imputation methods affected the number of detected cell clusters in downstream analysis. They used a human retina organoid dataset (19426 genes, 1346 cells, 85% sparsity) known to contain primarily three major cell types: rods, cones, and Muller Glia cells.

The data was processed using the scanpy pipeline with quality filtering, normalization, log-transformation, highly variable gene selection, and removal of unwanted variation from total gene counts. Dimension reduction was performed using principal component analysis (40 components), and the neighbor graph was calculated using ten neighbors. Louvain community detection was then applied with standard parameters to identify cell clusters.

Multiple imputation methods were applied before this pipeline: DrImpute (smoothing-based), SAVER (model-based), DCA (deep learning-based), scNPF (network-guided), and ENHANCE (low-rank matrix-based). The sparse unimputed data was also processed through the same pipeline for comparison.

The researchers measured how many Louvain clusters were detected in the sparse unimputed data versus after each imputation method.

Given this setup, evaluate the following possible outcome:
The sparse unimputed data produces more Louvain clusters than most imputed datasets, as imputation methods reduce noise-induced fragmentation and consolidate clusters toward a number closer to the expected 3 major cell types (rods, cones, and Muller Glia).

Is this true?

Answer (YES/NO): NO